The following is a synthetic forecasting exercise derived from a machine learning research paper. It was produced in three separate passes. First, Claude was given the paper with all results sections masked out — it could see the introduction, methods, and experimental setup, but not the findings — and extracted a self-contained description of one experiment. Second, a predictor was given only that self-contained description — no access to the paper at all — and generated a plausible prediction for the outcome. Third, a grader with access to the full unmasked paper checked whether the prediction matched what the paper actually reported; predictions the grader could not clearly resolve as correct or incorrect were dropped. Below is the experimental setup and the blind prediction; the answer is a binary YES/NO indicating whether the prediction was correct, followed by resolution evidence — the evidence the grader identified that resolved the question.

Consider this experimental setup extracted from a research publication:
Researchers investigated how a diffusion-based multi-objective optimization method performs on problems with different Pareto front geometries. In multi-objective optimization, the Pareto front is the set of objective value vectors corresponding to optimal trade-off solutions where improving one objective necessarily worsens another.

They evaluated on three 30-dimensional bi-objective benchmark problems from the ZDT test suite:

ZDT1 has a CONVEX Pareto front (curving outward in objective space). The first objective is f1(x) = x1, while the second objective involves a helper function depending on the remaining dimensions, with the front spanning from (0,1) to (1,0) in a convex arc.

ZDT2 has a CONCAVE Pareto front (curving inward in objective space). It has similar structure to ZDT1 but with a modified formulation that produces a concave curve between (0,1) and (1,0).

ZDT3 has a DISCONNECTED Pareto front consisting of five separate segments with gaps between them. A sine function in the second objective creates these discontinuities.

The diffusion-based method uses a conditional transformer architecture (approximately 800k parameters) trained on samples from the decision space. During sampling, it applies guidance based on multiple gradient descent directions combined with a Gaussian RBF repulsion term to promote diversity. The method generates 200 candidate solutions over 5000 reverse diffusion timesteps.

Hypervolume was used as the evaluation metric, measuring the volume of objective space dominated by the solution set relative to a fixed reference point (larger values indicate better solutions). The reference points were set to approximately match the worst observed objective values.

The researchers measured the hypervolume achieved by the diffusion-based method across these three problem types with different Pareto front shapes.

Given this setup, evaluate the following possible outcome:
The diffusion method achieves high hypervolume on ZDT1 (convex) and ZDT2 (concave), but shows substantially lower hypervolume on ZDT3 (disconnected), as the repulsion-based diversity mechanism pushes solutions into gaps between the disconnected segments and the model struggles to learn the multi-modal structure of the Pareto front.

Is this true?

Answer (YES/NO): NO